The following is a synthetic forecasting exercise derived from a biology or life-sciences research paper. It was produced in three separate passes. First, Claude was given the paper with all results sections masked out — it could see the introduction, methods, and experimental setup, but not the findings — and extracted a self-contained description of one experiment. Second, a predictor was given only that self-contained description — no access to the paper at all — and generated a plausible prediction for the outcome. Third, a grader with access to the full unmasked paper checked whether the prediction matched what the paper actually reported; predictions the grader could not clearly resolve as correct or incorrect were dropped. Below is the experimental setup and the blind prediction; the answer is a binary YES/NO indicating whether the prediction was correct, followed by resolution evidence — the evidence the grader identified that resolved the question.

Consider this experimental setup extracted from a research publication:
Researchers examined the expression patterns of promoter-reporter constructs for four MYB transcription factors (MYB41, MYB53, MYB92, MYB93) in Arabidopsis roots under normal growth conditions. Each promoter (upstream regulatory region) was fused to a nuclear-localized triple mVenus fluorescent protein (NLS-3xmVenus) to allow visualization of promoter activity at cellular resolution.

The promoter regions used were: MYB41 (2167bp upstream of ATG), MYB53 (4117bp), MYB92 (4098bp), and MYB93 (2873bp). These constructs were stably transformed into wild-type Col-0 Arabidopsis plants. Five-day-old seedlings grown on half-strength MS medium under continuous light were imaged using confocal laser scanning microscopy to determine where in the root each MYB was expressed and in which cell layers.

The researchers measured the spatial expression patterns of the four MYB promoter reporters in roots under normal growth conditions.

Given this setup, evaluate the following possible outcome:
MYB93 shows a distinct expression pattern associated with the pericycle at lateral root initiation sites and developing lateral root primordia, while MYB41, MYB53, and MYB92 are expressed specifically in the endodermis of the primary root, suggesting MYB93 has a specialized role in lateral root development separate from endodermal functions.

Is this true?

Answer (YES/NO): NO